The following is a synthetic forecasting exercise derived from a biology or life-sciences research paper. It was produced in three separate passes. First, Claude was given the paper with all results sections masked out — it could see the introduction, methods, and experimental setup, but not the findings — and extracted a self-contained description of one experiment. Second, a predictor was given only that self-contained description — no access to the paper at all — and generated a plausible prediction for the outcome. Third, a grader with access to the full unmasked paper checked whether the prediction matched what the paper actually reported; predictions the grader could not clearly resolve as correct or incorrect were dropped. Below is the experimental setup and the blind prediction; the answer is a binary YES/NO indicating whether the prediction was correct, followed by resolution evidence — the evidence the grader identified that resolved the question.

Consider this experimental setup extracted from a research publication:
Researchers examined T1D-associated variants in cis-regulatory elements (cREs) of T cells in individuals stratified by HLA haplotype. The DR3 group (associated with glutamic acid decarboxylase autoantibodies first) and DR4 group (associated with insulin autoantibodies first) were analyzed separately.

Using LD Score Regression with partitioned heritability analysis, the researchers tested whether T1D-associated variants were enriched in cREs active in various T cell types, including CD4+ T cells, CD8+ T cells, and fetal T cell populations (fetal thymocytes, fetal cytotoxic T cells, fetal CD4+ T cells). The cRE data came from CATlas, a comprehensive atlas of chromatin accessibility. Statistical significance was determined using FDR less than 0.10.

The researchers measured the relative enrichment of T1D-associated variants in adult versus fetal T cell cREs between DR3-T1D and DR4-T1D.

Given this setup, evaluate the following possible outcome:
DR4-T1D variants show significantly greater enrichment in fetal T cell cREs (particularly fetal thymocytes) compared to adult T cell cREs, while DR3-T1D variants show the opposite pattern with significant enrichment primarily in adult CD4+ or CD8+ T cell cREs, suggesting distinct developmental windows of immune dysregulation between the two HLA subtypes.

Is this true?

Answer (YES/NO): NO